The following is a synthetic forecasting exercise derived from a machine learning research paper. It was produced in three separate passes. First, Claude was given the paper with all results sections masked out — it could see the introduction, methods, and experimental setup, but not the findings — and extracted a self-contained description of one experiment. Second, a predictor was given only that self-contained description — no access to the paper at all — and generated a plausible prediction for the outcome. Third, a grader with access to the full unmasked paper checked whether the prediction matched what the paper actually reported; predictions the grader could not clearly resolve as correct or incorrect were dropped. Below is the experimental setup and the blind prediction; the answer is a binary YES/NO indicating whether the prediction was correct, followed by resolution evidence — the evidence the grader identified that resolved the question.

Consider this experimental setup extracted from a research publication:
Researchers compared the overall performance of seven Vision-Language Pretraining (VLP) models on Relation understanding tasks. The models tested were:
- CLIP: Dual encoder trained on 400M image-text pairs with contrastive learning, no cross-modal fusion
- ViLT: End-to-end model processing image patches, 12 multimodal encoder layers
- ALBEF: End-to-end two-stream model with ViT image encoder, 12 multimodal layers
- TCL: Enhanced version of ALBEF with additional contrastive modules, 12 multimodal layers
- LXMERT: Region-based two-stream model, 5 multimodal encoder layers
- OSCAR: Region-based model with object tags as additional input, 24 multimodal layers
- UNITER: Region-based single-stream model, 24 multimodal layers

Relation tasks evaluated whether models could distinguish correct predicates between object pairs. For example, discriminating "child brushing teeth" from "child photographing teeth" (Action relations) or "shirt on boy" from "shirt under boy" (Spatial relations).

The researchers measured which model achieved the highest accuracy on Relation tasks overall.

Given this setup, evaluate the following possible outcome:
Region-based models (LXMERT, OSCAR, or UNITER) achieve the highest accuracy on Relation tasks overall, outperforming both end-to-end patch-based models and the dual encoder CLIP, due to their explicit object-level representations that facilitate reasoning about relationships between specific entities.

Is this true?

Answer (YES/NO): YES